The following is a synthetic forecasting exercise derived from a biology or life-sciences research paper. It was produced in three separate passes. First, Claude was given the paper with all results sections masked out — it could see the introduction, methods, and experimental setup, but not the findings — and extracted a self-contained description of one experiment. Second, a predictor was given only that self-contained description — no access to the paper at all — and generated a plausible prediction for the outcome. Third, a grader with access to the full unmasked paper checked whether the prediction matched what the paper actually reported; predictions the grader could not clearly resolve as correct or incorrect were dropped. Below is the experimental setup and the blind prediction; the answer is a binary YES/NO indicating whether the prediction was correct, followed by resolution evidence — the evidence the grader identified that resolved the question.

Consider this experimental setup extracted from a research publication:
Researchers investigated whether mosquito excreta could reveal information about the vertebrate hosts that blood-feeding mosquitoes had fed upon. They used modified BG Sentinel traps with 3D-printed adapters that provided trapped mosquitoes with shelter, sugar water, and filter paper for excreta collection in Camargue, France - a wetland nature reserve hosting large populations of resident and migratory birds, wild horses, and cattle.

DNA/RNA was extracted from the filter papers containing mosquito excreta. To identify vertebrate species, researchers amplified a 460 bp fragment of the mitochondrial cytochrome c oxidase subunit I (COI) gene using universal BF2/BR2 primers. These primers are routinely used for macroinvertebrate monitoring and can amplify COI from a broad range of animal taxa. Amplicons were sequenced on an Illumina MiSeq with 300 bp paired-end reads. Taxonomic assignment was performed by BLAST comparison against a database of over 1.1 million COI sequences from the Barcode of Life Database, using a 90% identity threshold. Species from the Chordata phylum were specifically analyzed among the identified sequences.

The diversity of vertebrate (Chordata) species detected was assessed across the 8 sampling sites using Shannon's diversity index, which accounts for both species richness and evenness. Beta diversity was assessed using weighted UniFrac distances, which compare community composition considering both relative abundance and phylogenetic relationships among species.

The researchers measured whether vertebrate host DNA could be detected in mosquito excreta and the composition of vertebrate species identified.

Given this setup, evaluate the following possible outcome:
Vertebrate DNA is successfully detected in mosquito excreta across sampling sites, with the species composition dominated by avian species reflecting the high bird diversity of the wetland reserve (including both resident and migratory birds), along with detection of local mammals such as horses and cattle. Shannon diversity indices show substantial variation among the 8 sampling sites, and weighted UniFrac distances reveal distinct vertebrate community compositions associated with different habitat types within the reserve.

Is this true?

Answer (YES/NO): NO